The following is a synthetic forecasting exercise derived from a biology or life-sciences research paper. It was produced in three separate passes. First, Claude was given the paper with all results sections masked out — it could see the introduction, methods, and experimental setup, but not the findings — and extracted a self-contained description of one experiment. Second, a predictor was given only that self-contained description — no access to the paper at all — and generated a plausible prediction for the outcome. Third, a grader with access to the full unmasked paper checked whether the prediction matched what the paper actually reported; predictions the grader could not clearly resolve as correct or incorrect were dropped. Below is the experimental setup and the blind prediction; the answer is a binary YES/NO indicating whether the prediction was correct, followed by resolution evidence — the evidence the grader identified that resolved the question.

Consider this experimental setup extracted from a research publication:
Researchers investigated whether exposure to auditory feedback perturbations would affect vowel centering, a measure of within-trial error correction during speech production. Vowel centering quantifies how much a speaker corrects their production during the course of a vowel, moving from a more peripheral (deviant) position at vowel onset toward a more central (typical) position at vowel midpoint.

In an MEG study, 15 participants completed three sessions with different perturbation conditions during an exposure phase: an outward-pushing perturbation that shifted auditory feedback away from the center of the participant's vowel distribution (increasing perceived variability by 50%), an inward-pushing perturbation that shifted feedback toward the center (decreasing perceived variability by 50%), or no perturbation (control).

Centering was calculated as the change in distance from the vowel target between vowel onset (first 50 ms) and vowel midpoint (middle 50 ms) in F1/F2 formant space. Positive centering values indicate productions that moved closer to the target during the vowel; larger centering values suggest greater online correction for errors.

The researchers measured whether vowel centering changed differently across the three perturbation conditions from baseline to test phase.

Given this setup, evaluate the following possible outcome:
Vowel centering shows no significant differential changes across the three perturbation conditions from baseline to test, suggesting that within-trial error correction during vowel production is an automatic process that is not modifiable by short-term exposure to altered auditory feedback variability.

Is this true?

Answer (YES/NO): YES